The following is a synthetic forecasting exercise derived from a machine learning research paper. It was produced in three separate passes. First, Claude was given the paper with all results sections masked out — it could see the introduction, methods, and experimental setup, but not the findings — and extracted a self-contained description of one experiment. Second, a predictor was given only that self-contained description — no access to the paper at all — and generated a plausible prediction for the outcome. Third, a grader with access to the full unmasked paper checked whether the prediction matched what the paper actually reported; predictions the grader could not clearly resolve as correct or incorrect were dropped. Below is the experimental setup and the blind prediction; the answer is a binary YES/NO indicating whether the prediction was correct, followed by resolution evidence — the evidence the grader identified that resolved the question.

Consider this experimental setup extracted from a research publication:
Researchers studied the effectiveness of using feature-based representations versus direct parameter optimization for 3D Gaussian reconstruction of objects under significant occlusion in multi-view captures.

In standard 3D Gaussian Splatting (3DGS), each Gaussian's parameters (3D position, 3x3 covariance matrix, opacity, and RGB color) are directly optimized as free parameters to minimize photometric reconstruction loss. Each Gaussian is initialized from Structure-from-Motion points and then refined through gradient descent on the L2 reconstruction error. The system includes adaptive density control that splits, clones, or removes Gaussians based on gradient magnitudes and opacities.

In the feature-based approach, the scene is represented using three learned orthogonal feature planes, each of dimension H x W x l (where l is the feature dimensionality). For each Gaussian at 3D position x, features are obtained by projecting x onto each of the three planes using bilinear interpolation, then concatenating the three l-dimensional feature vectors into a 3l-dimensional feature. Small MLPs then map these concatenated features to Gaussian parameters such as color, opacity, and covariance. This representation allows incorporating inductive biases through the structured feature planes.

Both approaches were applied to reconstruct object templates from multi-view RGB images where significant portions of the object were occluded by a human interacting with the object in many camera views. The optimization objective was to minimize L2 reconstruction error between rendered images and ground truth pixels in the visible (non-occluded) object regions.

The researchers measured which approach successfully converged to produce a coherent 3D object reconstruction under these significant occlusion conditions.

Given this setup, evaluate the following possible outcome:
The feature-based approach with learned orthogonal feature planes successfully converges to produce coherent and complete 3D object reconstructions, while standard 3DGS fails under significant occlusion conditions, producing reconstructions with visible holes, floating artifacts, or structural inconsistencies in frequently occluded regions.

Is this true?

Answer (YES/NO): YES